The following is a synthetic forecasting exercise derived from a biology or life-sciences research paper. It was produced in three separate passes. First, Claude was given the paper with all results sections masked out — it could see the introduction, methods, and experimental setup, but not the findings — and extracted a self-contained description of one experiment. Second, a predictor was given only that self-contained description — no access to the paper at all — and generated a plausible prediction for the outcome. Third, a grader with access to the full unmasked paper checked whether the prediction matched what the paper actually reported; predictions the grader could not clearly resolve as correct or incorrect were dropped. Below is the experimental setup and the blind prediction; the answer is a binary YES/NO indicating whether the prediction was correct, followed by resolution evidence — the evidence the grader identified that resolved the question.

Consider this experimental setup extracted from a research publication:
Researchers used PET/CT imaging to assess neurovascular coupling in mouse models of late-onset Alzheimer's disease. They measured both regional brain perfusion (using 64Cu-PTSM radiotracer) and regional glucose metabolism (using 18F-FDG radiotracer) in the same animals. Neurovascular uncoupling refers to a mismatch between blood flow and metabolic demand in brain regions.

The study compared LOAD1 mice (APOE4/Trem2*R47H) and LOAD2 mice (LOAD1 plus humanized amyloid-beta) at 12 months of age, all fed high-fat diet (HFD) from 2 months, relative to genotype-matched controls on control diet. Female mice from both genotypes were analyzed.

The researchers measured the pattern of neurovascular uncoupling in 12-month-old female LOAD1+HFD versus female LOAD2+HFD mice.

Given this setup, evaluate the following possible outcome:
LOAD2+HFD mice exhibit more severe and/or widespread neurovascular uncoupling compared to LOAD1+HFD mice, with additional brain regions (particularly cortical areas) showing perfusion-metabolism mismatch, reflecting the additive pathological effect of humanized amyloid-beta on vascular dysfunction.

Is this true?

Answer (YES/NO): NO